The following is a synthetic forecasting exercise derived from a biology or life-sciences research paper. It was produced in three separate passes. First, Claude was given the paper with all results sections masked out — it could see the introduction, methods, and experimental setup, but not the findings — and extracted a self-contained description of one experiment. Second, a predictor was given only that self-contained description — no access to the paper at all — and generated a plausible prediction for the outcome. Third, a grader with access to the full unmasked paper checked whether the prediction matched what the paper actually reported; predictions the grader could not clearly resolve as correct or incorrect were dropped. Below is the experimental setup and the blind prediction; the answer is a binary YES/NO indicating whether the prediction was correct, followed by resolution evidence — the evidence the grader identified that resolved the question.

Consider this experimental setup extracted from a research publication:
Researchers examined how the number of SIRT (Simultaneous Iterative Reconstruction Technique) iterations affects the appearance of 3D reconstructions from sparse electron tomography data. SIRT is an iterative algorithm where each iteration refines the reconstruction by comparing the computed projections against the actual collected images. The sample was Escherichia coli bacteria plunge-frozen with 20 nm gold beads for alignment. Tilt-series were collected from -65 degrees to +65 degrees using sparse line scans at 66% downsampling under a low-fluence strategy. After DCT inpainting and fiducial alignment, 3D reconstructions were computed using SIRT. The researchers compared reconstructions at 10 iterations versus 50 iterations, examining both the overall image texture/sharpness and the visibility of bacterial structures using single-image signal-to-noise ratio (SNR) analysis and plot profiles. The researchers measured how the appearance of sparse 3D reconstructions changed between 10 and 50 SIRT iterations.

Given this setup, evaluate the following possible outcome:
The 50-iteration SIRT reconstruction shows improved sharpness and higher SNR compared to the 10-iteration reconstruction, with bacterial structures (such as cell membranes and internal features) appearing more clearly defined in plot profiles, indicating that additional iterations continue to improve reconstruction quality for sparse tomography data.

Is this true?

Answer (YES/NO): NO